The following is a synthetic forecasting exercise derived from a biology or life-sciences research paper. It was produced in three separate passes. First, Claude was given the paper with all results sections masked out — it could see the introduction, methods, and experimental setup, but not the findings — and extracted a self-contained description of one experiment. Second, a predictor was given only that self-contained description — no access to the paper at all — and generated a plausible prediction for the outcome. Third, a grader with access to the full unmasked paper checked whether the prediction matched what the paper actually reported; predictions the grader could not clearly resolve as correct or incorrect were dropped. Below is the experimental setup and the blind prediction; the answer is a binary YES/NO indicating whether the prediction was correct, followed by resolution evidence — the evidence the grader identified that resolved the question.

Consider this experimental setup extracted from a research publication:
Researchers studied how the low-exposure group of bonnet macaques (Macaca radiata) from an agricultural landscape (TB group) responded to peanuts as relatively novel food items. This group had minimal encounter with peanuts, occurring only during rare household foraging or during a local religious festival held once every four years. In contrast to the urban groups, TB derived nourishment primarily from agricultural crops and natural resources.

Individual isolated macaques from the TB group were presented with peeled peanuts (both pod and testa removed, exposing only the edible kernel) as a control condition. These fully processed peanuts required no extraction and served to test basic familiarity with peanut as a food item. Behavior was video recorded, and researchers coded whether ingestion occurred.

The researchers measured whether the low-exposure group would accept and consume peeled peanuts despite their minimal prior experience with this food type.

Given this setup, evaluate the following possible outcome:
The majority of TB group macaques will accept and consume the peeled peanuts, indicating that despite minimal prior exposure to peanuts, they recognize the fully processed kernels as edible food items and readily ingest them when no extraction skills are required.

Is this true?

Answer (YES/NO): NO